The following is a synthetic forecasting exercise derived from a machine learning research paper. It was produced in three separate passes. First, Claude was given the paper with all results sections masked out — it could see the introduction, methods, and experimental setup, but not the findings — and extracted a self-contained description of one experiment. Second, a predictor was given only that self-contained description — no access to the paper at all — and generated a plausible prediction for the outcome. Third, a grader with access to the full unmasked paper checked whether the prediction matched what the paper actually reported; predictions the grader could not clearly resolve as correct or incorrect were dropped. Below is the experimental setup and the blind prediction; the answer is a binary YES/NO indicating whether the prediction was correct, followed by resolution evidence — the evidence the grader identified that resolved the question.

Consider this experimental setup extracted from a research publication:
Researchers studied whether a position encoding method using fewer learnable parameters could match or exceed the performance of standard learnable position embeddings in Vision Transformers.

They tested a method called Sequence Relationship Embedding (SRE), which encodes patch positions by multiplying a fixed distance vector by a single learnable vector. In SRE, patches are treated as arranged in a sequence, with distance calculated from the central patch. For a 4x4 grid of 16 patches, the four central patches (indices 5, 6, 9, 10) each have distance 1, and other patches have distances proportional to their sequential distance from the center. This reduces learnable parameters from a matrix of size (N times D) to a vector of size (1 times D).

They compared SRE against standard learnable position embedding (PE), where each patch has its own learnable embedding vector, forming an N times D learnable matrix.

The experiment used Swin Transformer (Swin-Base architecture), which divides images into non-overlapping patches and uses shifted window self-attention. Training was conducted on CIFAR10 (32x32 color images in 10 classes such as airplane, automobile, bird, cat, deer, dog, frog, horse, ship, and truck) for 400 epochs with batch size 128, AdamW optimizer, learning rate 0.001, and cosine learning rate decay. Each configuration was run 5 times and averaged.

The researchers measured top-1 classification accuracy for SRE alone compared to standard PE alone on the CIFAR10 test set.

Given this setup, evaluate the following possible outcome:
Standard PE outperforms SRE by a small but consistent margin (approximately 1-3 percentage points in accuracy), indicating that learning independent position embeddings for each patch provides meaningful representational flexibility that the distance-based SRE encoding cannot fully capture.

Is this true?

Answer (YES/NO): NO